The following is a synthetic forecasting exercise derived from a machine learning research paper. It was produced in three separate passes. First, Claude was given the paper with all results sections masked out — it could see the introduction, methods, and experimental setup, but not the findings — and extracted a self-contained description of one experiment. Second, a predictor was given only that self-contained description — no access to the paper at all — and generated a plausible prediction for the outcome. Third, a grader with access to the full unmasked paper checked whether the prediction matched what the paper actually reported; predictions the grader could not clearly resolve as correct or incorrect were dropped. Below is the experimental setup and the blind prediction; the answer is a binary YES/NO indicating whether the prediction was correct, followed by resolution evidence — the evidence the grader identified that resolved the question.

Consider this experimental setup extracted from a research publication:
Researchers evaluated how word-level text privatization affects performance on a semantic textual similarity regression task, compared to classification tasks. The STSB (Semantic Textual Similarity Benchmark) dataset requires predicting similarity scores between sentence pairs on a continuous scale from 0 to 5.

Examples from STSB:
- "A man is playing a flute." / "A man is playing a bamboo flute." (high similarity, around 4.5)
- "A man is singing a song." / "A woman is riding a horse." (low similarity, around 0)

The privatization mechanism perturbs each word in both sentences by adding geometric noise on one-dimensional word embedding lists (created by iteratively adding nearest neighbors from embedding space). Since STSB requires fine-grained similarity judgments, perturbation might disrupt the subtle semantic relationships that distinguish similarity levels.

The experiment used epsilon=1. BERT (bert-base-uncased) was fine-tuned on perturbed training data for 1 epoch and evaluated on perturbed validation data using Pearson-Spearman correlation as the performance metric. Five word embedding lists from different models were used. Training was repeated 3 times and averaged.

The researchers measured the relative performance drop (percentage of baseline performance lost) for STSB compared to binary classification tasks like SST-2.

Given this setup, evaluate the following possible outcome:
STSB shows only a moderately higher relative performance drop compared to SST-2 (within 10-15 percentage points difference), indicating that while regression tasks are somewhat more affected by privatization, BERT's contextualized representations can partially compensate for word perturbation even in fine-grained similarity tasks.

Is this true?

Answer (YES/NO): NO